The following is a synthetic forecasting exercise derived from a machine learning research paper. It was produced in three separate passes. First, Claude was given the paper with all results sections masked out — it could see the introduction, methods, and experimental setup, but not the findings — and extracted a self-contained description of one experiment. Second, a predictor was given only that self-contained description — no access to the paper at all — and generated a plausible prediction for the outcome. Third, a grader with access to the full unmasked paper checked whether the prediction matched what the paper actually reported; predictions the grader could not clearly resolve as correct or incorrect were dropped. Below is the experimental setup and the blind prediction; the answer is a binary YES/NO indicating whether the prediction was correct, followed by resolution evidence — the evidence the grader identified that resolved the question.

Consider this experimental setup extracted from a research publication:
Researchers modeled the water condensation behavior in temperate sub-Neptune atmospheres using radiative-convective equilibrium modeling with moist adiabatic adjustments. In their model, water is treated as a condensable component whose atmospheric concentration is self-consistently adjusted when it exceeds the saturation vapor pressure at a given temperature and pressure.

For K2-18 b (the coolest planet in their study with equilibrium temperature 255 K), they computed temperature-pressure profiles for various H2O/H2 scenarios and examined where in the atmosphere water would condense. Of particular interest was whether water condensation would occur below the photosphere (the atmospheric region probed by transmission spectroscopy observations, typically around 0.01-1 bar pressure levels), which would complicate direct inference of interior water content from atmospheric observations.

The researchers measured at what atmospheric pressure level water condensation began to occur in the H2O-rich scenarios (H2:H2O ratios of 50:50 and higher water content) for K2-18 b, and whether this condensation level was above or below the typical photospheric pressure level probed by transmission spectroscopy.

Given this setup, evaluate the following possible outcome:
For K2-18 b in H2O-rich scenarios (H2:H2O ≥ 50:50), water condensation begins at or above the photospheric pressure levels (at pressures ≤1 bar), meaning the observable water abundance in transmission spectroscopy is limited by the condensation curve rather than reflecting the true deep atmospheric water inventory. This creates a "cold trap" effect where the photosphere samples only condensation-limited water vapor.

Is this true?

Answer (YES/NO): YES